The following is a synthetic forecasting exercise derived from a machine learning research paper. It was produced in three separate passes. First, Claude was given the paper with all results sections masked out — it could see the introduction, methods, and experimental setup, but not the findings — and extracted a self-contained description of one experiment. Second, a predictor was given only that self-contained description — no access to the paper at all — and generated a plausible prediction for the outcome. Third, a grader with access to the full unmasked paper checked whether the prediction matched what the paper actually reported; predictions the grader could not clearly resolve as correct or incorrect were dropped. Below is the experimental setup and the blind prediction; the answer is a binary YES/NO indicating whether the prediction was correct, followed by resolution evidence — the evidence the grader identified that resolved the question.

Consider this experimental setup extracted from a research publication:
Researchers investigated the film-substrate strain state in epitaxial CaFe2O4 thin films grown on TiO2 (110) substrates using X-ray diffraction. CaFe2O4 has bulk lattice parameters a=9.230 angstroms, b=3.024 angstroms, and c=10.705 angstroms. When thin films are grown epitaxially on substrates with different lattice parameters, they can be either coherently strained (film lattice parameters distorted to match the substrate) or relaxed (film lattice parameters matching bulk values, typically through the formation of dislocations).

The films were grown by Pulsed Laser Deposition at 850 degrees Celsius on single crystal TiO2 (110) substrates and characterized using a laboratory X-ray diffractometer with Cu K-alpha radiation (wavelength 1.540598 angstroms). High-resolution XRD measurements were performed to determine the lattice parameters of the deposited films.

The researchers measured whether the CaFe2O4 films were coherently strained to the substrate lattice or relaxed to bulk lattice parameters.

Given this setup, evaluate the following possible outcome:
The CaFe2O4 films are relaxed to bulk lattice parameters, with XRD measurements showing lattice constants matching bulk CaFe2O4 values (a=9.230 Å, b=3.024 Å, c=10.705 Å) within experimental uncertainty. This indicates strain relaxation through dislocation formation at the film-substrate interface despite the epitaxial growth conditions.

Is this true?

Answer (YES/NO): YES